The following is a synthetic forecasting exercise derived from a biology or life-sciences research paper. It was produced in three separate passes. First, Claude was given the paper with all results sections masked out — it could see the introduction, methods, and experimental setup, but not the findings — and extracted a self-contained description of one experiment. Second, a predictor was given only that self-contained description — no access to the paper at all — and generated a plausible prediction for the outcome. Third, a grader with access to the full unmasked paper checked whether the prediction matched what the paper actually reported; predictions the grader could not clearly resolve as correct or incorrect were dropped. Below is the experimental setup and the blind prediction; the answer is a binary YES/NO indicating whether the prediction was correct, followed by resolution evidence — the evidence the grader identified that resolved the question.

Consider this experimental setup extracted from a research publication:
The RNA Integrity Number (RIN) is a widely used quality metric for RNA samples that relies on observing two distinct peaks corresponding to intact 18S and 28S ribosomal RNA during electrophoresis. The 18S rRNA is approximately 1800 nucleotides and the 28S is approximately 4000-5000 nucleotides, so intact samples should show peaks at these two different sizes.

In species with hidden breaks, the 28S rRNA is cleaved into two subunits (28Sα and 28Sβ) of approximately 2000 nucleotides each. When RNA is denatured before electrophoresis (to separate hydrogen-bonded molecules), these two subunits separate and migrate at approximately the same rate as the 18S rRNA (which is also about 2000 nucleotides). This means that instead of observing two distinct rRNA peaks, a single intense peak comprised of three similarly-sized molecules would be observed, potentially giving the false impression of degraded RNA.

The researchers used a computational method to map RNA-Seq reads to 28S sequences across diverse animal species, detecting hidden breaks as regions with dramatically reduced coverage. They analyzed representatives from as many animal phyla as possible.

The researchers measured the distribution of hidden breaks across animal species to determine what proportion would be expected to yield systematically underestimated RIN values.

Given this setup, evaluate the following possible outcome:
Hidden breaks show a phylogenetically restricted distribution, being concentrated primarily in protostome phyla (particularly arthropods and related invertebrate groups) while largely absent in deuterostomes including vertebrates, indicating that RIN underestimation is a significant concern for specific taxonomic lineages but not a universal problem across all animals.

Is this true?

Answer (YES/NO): NO